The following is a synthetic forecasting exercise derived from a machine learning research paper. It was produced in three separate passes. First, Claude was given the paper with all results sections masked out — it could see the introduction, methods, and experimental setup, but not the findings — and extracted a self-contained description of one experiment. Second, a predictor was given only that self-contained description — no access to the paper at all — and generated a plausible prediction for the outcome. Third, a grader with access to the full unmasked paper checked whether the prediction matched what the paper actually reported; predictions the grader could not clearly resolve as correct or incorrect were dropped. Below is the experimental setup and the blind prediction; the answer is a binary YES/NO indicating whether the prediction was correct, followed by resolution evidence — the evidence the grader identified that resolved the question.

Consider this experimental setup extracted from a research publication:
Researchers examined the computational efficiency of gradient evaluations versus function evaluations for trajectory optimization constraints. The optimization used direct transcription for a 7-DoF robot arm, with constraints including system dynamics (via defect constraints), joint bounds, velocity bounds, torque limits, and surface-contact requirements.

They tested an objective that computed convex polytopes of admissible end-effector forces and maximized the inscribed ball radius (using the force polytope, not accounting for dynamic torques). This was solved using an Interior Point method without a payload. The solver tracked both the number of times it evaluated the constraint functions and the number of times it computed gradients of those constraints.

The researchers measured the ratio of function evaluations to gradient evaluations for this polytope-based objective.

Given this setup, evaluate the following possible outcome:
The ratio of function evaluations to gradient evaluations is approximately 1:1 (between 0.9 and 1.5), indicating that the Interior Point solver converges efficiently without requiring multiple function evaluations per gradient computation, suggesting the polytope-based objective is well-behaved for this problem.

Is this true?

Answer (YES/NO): NO